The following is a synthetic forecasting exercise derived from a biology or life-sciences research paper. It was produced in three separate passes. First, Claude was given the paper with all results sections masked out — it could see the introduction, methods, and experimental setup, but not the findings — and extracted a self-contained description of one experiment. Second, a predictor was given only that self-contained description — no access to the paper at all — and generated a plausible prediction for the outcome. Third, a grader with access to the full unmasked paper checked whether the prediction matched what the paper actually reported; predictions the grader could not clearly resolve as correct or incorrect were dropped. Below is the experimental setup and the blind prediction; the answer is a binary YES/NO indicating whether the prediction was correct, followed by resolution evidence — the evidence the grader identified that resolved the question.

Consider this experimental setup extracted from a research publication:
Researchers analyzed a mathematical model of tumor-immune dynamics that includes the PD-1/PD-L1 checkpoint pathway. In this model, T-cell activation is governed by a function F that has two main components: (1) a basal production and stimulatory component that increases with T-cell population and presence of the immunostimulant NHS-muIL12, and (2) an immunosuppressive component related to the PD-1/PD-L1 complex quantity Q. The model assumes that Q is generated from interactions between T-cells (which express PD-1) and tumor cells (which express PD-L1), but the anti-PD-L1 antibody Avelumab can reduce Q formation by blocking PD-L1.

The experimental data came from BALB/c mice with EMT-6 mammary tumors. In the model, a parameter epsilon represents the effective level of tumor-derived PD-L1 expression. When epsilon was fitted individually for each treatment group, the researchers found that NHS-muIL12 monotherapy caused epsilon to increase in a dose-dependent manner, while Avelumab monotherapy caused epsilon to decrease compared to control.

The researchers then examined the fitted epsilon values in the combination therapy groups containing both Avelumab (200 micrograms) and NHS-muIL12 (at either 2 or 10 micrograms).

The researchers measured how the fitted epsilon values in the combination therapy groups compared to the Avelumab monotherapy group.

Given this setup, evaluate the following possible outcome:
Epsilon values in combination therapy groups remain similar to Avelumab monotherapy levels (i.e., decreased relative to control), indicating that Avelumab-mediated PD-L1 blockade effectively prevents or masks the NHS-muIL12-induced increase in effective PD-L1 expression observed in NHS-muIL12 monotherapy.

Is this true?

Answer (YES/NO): NO